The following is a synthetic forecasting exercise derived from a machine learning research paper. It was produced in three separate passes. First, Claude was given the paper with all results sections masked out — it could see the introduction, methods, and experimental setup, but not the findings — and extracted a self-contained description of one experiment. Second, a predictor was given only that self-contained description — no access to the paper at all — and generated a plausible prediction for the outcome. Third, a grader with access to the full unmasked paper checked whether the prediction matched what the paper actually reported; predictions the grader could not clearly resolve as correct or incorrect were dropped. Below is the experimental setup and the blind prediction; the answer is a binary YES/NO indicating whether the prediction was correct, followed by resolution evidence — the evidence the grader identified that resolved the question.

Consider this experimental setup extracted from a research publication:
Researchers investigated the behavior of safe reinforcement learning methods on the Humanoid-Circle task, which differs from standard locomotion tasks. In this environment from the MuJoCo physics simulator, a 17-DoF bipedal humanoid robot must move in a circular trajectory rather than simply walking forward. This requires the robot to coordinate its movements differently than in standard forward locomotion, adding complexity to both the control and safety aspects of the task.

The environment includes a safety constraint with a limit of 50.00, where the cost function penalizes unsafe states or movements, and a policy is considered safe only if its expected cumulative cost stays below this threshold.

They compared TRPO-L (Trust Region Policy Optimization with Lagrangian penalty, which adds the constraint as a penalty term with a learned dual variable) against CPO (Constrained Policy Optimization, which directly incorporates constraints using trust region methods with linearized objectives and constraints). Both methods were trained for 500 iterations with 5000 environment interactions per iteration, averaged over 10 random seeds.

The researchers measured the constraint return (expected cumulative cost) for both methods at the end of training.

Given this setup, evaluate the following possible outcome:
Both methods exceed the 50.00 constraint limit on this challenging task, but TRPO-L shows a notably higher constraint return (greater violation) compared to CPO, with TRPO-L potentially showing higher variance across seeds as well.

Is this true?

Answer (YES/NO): NO